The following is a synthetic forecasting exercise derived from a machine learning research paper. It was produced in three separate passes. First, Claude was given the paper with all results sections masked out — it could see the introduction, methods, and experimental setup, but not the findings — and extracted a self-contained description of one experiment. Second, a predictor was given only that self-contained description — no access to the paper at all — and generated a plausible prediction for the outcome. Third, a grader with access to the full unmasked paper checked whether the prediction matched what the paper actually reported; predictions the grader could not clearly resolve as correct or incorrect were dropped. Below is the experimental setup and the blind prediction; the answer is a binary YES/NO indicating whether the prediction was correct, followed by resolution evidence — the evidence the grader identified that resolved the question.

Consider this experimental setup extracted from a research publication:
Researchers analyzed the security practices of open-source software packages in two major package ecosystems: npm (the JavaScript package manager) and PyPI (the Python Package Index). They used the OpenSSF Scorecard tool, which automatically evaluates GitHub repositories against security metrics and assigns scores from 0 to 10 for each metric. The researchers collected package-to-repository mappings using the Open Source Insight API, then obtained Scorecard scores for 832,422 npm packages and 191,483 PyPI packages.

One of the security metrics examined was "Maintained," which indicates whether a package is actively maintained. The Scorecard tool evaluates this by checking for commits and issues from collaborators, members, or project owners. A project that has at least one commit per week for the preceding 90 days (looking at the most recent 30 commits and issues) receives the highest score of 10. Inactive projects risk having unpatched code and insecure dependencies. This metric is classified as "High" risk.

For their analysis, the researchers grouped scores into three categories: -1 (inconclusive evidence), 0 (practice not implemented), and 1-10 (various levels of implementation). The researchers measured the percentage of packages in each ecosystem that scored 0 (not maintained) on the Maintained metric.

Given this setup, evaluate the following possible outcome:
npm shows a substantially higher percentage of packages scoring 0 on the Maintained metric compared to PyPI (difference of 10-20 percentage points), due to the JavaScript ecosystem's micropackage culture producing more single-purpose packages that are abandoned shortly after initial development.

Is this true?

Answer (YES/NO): YES